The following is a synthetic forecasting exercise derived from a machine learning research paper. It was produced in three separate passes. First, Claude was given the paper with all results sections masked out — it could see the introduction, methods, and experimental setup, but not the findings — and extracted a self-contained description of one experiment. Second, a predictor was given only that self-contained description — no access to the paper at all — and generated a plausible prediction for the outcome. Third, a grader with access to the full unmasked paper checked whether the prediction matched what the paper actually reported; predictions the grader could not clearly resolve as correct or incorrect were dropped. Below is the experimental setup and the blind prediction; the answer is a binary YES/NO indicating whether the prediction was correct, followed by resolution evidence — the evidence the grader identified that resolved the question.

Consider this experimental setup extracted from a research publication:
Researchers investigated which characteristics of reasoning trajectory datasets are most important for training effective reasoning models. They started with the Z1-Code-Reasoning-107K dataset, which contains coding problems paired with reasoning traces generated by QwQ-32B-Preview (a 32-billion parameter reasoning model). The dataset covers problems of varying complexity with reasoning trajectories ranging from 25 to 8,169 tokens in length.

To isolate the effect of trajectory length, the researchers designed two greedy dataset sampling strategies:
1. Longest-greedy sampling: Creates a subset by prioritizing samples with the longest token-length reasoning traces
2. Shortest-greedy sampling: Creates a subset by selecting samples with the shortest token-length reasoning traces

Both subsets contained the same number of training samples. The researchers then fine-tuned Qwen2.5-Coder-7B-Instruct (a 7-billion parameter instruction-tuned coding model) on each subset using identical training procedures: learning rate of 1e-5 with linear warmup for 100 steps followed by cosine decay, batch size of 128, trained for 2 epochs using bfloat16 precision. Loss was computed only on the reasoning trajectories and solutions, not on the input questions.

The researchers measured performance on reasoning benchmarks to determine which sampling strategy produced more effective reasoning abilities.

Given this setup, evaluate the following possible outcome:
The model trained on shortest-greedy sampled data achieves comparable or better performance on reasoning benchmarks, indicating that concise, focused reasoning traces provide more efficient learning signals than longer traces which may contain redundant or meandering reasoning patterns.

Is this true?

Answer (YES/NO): NO